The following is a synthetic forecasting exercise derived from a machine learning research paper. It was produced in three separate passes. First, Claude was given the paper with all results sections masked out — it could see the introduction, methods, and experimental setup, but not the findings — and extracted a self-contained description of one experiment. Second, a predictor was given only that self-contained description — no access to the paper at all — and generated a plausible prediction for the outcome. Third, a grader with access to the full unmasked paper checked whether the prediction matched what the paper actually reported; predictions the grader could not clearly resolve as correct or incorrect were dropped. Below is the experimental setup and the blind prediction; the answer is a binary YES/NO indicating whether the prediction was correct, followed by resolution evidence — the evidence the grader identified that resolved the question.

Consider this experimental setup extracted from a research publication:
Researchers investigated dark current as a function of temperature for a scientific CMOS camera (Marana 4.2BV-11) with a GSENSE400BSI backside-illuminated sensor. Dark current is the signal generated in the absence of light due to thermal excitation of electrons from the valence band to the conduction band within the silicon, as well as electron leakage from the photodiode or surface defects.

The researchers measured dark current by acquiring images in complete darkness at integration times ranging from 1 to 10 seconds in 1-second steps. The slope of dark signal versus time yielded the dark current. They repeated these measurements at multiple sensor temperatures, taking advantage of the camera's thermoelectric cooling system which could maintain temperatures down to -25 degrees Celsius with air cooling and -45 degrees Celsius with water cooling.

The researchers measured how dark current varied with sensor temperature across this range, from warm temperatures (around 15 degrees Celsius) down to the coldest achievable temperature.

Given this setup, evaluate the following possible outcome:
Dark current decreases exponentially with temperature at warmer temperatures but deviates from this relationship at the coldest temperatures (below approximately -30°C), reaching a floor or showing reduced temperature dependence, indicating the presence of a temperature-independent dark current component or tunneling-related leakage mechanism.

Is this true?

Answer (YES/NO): NO